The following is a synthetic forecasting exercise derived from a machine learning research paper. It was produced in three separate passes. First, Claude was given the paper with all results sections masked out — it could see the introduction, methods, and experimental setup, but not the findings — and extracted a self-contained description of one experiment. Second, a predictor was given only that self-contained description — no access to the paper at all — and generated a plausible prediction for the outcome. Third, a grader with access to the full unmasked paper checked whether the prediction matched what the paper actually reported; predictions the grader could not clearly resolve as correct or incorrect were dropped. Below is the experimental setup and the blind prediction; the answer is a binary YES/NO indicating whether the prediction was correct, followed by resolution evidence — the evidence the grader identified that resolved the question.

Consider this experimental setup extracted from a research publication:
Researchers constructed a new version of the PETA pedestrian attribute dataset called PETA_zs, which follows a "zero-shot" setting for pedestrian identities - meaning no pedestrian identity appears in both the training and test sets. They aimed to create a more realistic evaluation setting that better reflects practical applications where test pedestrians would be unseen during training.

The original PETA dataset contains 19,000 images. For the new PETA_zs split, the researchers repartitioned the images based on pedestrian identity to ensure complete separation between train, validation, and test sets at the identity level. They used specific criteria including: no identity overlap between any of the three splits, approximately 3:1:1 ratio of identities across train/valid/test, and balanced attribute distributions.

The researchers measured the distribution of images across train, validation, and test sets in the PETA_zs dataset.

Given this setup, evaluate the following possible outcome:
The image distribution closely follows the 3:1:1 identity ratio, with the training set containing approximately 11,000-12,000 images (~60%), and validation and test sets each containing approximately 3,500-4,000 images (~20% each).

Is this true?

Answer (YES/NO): YES